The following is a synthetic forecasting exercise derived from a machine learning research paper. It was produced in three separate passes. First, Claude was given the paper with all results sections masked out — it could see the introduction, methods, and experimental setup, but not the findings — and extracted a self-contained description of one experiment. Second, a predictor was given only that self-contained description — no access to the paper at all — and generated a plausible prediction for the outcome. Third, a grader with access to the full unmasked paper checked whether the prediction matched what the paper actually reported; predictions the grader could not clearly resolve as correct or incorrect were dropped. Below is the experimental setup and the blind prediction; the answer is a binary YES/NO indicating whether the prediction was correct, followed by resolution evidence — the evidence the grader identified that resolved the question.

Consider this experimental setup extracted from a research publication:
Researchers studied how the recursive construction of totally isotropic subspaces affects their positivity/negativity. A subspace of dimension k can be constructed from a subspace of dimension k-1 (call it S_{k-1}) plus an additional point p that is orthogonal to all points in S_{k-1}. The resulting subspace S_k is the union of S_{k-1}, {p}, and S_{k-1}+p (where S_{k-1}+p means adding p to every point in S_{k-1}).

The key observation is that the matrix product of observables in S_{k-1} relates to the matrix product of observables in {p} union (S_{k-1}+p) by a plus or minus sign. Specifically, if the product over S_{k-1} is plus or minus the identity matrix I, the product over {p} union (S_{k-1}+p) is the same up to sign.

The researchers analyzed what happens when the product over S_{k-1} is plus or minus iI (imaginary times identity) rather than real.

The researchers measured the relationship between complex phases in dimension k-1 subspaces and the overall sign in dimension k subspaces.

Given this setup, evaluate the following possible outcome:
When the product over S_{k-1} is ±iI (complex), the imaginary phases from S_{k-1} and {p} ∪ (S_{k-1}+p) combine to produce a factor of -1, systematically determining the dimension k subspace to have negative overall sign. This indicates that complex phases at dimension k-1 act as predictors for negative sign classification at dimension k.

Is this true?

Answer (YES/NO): NO